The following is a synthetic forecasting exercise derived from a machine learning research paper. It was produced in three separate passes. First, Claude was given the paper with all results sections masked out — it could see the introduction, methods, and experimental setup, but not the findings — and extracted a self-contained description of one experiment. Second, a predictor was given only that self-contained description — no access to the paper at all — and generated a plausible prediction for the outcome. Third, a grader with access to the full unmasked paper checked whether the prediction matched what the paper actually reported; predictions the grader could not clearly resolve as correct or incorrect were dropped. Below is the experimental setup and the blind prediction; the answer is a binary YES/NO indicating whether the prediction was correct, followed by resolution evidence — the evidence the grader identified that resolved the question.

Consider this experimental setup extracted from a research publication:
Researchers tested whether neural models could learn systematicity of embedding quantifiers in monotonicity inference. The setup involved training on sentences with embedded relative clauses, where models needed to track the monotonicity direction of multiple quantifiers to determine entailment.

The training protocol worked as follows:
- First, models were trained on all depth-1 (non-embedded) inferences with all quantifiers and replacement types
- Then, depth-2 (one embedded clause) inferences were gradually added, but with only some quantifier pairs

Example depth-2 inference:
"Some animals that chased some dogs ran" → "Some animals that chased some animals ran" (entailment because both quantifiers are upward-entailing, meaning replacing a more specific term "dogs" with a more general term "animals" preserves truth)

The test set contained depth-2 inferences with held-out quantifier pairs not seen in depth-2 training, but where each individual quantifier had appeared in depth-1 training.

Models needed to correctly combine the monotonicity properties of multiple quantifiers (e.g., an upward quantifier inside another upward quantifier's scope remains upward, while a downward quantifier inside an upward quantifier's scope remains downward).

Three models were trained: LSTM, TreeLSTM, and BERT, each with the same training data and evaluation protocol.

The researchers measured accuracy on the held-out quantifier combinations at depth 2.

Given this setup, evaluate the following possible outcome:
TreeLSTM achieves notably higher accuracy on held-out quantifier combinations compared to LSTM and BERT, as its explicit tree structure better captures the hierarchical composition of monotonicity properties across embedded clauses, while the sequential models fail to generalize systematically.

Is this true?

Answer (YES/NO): NO